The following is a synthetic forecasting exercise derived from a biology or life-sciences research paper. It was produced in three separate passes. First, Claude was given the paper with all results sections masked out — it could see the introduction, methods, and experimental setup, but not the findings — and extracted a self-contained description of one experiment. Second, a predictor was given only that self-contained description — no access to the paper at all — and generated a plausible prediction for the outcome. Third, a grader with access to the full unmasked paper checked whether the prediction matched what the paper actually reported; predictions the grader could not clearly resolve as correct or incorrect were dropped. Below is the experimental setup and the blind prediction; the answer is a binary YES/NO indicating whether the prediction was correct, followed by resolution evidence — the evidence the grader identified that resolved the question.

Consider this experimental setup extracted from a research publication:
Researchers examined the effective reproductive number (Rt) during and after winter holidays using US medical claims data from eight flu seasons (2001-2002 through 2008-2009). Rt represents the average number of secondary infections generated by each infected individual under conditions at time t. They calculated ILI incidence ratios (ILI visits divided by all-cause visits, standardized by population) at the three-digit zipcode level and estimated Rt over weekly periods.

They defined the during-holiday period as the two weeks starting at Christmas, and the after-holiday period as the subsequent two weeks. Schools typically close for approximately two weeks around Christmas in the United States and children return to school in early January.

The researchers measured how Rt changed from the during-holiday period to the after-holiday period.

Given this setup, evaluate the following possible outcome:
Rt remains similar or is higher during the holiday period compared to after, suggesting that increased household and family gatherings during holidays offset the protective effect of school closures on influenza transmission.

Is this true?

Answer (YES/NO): NO